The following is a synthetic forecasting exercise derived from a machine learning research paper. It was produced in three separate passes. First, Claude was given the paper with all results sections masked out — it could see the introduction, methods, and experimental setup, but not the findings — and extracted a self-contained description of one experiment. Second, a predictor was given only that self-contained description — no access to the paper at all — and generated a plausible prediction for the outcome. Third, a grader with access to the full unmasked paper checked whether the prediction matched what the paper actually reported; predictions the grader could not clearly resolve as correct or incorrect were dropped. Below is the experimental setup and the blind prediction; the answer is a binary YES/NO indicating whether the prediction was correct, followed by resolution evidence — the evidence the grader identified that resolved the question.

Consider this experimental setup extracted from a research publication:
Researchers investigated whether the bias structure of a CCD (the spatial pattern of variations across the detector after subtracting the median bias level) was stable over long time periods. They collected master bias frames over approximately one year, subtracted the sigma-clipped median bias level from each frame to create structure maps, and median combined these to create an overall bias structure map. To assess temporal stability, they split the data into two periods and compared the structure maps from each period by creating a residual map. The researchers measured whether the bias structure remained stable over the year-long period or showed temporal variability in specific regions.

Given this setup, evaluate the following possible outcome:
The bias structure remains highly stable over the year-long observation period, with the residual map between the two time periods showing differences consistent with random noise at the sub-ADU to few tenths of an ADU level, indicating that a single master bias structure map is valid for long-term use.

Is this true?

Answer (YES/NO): NO